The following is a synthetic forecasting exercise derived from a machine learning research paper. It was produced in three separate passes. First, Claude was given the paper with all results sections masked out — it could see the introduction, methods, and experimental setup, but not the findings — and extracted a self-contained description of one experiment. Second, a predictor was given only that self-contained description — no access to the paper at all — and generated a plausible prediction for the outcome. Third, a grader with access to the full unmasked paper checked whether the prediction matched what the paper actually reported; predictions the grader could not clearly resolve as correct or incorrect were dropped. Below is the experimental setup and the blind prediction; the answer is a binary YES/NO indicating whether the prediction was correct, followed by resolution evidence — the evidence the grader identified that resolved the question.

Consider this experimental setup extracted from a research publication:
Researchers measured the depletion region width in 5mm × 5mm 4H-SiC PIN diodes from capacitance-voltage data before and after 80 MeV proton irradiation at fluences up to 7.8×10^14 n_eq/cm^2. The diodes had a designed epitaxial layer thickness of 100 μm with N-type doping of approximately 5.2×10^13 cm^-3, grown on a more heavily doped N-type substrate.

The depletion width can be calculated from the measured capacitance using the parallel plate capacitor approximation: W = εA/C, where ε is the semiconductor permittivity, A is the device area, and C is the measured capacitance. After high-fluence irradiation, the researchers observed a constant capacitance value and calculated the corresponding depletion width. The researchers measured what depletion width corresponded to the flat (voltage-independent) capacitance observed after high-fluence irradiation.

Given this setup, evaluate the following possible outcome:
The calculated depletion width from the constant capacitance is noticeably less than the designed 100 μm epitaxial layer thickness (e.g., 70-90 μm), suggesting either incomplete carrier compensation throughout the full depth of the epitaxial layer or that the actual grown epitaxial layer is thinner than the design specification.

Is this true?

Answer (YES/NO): NO